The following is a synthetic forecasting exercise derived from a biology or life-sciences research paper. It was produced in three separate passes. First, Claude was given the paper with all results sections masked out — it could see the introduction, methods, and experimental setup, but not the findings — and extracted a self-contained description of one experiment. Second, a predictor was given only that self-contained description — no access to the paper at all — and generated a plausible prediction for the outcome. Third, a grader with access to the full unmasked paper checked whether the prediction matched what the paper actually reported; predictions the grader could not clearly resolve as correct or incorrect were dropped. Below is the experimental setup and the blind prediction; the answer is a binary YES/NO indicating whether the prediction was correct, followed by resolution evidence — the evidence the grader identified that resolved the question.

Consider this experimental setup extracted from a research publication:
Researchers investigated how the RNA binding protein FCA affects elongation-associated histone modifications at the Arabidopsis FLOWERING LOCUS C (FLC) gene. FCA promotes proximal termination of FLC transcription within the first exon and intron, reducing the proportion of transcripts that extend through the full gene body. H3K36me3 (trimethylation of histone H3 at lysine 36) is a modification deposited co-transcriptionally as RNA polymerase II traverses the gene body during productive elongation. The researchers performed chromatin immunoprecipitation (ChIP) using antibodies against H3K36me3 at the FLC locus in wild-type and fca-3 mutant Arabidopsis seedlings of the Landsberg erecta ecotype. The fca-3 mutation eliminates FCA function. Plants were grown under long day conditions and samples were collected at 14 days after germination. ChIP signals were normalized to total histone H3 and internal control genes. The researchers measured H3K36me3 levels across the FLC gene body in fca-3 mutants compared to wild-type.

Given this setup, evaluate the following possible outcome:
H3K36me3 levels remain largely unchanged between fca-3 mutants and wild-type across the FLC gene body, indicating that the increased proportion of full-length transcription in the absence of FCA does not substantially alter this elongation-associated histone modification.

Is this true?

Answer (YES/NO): NO